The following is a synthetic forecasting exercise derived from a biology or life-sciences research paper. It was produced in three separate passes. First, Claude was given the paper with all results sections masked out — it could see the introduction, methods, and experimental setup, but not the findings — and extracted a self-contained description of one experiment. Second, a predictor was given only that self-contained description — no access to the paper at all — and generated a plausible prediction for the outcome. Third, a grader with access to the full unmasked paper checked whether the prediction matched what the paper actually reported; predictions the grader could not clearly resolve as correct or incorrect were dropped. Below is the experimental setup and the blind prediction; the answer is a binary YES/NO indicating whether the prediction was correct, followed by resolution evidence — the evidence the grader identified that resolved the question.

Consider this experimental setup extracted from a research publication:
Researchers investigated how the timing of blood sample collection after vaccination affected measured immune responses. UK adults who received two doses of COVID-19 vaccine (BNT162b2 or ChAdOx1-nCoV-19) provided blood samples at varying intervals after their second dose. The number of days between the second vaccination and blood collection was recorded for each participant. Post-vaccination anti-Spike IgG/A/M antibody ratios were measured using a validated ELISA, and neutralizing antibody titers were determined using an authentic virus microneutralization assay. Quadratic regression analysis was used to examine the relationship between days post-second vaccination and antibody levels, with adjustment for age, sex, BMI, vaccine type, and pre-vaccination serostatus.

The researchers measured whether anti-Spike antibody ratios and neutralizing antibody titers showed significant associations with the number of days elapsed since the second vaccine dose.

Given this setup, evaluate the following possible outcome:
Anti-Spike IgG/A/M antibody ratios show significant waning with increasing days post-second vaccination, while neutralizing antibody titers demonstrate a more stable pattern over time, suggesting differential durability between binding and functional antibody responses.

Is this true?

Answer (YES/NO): NO